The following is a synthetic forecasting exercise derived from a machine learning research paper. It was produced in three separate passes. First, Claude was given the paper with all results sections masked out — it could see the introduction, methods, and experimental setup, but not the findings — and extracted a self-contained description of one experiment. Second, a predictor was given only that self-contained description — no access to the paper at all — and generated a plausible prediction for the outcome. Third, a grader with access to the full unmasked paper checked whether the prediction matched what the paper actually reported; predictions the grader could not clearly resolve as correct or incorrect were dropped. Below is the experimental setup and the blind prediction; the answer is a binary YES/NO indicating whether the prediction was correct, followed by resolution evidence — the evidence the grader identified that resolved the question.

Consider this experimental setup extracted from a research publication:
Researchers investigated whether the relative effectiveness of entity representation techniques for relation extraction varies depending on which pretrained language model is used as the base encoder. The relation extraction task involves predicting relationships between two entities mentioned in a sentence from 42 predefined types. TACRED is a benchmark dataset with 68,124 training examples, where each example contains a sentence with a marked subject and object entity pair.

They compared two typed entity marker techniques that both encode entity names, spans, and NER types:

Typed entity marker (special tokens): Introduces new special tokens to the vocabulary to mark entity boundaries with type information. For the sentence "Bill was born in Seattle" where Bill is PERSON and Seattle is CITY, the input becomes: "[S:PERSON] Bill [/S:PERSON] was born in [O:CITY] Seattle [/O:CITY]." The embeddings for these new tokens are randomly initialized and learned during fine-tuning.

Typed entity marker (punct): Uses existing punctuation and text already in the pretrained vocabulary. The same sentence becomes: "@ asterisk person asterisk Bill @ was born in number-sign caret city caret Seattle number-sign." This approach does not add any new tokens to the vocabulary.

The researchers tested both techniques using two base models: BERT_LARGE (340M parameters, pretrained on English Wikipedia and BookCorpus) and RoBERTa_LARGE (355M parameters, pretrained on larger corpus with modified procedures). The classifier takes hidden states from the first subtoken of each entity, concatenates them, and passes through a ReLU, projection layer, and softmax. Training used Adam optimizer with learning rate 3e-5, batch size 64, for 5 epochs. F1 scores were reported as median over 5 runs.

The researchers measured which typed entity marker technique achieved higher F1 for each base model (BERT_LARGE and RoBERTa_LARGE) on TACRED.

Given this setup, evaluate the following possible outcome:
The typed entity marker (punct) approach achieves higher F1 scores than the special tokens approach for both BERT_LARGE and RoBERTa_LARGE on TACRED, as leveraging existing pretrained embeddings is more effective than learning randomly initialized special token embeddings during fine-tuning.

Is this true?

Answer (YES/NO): NO